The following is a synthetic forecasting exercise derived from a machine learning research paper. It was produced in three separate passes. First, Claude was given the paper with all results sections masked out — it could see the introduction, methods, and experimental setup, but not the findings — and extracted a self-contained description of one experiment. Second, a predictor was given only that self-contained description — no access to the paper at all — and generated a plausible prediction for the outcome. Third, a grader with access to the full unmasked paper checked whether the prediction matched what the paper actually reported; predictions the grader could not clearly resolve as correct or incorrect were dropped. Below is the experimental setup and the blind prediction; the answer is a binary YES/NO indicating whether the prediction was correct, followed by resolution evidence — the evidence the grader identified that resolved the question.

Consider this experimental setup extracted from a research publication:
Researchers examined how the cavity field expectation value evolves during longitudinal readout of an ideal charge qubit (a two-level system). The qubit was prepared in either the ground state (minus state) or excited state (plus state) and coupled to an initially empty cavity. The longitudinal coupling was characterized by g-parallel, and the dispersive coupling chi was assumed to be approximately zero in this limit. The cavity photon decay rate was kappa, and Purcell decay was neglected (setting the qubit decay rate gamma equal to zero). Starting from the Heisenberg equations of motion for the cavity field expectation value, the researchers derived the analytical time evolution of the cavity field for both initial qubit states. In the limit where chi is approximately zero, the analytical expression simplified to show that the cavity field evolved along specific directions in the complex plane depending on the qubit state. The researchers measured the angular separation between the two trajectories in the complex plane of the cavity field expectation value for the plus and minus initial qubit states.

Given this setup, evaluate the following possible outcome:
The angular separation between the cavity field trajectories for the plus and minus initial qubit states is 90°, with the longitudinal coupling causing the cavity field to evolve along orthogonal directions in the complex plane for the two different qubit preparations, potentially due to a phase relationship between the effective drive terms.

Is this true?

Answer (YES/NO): NO